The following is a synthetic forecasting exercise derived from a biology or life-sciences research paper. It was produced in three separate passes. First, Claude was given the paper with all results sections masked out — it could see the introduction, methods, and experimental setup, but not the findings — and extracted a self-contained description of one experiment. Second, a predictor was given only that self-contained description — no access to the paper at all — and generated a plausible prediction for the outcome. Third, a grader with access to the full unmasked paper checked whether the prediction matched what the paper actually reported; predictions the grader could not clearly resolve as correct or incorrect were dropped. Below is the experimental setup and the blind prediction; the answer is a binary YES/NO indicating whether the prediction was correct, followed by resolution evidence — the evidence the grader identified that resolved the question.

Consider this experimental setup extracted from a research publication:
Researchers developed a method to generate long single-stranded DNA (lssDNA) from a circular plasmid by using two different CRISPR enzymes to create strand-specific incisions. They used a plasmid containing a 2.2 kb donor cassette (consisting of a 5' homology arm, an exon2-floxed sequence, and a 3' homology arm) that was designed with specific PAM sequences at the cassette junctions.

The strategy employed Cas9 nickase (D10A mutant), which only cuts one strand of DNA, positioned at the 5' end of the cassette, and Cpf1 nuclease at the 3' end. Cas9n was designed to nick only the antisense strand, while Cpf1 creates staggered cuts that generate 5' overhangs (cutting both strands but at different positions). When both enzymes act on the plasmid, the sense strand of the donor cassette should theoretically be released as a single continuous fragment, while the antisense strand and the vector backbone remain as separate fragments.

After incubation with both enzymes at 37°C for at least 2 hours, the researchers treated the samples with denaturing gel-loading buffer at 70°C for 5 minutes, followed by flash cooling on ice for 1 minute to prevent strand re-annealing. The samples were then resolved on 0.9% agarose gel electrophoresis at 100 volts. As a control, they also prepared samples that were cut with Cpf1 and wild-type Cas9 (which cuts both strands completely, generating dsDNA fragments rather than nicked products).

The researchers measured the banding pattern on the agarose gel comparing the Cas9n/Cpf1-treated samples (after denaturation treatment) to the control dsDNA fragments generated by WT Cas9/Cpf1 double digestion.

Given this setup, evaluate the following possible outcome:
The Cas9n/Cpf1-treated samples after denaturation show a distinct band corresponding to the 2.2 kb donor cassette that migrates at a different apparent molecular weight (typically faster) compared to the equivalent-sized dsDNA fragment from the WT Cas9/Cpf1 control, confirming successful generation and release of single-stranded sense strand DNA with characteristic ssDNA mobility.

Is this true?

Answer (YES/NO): YES